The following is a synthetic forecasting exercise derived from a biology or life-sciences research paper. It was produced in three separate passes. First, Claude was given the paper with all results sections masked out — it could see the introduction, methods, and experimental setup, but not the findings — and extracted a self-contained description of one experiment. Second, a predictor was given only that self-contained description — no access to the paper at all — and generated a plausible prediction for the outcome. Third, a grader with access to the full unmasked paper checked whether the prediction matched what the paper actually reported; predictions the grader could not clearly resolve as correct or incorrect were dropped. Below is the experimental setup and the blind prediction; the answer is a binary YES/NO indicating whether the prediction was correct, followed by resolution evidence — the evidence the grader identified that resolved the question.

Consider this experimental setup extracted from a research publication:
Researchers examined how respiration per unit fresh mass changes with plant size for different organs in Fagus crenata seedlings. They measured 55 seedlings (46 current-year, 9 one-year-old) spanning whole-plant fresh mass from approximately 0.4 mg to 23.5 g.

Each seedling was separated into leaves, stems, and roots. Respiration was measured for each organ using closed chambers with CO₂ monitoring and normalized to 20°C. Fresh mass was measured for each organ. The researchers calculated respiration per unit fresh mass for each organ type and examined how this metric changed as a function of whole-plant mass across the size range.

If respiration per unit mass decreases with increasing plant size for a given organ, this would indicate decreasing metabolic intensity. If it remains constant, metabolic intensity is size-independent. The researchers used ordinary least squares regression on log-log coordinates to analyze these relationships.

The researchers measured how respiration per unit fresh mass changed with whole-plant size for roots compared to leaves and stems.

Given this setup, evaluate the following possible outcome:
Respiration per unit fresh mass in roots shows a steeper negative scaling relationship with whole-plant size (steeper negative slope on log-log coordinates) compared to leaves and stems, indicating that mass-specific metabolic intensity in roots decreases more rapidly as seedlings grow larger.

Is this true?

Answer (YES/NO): YES